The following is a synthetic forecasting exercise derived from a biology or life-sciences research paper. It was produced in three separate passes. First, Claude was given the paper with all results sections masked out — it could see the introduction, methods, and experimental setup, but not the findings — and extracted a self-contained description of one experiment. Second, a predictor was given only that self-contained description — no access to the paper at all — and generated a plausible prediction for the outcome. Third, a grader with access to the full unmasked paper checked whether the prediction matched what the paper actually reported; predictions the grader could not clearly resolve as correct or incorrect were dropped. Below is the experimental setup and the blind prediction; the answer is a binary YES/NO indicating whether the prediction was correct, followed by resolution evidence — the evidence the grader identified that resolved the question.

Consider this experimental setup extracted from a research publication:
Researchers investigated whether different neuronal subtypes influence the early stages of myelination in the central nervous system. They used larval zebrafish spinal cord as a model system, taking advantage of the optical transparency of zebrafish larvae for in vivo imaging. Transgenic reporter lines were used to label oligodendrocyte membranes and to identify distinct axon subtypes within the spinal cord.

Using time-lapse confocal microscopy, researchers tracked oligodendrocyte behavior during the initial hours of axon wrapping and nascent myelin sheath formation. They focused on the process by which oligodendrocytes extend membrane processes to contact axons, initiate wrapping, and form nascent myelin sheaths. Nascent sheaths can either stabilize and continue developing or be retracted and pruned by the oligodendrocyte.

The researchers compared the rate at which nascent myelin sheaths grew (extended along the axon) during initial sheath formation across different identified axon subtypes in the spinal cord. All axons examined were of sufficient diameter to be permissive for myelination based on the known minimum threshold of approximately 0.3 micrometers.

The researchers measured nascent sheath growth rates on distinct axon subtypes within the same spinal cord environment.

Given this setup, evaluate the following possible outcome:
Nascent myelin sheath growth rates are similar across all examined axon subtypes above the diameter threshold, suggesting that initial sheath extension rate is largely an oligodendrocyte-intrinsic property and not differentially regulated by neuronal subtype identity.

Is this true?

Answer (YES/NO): NO